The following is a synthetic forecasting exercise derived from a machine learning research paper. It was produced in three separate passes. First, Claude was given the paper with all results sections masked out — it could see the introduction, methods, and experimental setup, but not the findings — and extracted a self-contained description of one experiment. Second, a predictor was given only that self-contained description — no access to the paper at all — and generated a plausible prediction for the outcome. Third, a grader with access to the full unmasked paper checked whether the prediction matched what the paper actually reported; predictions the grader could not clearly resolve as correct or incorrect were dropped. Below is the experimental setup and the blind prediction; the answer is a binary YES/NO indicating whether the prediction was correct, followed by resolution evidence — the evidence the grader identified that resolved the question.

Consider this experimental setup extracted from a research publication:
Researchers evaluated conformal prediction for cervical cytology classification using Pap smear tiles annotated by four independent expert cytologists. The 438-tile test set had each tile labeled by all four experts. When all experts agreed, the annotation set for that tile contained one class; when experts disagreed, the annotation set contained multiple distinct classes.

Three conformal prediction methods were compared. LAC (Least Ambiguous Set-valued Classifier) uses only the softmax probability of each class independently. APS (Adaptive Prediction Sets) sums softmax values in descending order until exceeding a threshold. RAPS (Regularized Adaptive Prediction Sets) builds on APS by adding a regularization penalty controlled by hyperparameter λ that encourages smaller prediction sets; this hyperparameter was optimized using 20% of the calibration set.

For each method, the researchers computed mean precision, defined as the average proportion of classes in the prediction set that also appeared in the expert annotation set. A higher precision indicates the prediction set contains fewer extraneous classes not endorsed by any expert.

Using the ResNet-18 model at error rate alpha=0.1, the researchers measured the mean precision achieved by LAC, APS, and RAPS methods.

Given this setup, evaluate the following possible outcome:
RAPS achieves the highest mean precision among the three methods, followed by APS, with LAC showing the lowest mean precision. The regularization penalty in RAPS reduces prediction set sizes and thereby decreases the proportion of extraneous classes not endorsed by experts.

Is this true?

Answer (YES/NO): NO